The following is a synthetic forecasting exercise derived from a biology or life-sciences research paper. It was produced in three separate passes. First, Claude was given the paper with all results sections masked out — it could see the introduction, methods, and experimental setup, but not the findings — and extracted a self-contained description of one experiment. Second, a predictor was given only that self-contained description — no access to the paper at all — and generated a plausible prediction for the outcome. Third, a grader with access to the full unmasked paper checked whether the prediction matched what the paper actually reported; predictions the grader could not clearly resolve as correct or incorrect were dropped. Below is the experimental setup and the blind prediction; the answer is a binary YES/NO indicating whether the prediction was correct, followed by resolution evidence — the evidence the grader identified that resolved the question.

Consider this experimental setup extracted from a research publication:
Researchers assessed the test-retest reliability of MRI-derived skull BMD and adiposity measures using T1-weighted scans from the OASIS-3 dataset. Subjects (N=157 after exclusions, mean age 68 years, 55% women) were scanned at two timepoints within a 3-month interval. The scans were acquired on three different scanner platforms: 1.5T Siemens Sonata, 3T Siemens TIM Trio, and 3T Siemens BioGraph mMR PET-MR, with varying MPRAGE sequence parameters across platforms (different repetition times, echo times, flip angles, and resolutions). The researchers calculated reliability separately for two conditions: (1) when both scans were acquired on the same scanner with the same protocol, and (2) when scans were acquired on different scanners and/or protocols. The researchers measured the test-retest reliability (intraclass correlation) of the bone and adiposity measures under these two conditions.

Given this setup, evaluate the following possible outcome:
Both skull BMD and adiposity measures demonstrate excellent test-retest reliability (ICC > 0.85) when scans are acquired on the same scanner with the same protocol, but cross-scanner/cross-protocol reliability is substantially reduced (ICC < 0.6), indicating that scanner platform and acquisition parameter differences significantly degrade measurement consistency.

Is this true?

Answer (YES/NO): NO